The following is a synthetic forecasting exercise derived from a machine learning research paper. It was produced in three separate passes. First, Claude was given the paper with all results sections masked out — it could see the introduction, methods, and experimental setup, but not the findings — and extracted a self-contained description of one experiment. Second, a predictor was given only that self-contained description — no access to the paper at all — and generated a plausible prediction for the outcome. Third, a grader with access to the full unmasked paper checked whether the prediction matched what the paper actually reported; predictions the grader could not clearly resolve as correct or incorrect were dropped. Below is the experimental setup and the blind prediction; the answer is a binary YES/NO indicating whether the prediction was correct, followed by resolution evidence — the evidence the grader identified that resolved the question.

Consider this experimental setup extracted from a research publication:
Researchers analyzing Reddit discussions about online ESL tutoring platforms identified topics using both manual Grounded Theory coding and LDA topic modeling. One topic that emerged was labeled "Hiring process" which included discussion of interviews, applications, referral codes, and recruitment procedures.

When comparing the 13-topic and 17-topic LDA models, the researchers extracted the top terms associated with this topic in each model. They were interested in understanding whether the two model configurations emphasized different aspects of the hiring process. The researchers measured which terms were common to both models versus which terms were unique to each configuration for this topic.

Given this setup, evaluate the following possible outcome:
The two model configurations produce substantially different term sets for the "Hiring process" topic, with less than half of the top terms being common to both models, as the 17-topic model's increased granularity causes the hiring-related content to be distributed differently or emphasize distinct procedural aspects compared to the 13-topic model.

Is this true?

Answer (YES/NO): YES